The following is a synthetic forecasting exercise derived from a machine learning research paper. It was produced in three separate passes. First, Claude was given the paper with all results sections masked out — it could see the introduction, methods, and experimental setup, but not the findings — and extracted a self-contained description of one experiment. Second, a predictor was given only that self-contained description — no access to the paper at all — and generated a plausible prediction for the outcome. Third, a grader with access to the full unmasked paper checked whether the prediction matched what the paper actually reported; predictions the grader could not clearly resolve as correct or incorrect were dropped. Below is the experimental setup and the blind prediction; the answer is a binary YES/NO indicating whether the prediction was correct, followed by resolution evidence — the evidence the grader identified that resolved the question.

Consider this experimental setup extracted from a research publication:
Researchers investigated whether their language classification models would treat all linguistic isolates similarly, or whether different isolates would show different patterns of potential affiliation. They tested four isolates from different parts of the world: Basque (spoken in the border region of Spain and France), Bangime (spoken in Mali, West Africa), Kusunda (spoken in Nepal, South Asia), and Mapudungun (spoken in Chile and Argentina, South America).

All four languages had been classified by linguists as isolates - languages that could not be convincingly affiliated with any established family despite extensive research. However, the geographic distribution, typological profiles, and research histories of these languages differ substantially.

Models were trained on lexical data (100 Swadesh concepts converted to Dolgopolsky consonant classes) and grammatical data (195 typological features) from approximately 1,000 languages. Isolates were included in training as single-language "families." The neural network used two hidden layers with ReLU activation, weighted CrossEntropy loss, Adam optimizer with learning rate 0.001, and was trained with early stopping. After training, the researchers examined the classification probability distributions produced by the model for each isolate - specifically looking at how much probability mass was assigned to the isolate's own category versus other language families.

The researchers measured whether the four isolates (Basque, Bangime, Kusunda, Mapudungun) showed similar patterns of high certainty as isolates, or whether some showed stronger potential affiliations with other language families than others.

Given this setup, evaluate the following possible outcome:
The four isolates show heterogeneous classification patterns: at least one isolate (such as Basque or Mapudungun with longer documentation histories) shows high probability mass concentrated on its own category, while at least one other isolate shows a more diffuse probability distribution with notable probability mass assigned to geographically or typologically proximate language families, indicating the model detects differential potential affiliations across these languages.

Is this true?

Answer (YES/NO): YES